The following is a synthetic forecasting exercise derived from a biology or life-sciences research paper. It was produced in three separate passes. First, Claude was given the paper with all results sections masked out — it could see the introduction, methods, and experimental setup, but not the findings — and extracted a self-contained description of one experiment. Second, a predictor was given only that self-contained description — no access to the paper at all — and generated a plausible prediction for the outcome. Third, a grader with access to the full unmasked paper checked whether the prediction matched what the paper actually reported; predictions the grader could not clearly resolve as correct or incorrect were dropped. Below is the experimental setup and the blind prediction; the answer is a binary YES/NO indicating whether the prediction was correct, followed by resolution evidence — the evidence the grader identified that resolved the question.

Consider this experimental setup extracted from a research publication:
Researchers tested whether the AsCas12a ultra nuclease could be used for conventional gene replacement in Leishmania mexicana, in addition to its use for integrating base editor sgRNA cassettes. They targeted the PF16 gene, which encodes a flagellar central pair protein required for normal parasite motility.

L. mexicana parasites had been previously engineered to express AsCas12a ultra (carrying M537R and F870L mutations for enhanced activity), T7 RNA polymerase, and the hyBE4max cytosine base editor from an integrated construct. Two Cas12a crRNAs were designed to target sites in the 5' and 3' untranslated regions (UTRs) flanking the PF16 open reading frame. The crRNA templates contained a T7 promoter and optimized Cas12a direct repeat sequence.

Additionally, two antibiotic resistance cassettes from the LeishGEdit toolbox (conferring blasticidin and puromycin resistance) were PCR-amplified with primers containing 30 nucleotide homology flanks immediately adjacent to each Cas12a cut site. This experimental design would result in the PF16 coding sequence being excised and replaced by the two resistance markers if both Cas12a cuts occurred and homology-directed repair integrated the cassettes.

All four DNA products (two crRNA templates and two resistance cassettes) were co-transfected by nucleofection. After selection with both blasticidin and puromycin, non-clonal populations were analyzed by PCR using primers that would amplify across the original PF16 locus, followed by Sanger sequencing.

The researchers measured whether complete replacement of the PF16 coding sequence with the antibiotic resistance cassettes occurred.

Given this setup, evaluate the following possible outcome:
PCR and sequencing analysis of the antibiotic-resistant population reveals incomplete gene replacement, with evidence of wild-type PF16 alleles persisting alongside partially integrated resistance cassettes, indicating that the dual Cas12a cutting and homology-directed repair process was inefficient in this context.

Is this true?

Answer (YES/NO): NO